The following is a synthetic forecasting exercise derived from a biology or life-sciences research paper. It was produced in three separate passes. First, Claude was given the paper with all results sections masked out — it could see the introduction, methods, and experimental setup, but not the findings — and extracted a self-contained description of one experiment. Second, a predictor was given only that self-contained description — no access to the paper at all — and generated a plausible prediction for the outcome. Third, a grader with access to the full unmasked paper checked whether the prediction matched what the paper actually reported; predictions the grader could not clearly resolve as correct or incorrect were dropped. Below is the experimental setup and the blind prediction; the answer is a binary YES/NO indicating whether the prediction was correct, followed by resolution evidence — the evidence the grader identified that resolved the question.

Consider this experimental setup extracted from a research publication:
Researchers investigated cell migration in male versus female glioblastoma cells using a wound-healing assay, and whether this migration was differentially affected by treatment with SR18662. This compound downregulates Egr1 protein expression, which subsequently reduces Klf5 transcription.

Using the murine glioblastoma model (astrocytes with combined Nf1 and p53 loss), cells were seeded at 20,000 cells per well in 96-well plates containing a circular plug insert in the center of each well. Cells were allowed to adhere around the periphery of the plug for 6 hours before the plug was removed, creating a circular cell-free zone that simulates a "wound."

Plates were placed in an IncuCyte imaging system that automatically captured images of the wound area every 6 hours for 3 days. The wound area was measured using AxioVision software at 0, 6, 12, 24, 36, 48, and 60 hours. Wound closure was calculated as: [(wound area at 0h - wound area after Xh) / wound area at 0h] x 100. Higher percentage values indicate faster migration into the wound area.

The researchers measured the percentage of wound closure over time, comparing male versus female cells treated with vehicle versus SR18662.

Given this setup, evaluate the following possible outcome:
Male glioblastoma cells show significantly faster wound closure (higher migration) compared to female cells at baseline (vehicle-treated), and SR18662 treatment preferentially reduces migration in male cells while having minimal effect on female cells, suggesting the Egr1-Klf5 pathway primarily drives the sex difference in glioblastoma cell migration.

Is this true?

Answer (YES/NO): YES